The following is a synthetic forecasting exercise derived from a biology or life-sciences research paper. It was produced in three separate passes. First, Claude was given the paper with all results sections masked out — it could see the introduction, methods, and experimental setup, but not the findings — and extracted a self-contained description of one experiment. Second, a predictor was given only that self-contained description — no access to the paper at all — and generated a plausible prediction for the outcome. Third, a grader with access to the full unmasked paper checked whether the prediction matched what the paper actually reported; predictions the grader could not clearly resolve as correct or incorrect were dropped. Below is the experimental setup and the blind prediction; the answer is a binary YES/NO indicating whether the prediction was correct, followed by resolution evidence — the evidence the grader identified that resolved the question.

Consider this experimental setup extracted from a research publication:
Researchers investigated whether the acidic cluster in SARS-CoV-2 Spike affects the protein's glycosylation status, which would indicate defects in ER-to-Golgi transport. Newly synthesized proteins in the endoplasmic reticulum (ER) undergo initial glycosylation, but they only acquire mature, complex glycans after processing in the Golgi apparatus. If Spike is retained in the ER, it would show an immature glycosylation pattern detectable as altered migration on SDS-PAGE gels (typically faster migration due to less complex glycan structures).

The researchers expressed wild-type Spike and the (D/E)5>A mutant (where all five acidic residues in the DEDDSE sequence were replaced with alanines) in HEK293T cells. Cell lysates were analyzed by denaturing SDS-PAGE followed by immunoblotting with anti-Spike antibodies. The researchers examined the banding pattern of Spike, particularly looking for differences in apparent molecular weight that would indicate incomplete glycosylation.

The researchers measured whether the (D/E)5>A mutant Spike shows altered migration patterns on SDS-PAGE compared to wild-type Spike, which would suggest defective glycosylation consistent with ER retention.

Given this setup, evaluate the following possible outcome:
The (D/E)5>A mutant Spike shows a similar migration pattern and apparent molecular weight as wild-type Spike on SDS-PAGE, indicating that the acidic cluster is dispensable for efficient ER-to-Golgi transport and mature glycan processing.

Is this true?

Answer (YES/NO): YES